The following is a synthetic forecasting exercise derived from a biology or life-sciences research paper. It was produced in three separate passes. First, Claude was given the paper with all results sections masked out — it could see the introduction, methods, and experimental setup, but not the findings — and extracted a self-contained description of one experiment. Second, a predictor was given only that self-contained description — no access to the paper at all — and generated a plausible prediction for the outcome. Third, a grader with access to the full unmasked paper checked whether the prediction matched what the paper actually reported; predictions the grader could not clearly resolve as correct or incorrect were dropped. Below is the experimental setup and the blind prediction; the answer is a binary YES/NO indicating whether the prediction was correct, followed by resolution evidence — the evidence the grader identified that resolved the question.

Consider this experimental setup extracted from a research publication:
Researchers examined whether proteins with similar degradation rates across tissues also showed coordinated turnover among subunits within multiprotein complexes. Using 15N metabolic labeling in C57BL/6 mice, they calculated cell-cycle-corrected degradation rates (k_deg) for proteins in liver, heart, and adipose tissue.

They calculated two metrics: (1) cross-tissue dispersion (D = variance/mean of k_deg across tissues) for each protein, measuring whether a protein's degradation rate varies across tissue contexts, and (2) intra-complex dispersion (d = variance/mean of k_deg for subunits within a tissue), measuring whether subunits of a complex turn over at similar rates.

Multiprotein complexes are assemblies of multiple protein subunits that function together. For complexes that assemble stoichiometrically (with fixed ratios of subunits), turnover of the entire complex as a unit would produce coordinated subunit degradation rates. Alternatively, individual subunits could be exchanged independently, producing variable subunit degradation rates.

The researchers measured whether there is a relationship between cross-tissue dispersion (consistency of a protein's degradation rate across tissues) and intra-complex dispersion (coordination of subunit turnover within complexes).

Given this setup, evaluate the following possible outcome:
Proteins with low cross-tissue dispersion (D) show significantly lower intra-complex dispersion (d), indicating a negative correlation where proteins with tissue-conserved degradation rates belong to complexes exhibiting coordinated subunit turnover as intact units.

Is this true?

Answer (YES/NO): NO